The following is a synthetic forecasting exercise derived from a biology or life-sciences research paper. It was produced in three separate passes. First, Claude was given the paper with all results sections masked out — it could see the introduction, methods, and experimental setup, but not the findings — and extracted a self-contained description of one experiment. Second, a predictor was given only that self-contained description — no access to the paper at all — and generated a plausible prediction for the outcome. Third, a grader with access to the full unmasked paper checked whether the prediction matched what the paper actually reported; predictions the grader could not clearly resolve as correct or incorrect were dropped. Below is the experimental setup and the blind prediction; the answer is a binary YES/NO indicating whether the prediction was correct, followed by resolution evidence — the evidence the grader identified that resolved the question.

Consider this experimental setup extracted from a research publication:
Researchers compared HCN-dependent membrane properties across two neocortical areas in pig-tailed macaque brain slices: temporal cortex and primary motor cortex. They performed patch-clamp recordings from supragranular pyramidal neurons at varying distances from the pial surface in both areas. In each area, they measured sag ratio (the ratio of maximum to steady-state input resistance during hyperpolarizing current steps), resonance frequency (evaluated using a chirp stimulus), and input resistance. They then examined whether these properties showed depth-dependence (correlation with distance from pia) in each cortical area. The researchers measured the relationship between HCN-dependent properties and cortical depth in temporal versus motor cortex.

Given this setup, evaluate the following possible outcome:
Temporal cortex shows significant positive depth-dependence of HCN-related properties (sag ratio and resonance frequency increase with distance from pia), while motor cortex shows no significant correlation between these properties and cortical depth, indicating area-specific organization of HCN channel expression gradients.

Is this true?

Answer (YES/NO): NO